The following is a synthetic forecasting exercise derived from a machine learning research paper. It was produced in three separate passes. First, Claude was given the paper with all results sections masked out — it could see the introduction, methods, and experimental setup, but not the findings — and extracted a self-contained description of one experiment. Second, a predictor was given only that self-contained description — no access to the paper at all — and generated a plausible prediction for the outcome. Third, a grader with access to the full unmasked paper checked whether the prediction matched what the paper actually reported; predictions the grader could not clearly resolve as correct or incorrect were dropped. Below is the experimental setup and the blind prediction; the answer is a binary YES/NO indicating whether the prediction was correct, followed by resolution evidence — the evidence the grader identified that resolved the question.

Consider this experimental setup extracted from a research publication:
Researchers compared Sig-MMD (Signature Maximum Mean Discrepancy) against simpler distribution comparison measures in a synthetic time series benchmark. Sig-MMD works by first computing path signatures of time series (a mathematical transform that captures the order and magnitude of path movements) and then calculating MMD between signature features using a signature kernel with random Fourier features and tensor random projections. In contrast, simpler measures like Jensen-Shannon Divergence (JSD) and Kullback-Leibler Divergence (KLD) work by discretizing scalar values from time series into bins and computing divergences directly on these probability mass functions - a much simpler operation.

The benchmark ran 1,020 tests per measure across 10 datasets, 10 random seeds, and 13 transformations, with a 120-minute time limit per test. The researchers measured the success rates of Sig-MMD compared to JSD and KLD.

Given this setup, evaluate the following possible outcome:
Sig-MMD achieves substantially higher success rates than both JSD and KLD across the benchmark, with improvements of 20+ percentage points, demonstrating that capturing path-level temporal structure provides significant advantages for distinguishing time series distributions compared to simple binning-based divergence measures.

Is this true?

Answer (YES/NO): NO